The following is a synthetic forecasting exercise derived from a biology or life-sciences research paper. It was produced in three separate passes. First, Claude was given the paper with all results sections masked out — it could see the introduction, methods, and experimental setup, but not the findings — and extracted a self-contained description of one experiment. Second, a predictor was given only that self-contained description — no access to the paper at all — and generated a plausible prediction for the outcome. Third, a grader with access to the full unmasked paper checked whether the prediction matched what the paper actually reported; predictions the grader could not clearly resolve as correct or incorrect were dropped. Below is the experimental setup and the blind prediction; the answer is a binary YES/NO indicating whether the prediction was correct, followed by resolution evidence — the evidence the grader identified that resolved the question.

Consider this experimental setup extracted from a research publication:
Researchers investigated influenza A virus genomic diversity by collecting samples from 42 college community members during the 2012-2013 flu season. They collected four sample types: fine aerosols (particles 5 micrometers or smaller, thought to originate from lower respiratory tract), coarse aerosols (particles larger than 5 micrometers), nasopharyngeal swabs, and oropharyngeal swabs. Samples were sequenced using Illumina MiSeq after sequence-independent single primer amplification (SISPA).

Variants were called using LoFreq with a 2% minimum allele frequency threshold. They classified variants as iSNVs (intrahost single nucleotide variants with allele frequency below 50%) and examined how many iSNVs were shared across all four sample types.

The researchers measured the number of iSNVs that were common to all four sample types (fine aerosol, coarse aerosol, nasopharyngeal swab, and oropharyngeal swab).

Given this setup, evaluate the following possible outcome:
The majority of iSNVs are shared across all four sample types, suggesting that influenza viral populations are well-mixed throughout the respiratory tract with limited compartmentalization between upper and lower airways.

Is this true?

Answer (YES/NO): NO